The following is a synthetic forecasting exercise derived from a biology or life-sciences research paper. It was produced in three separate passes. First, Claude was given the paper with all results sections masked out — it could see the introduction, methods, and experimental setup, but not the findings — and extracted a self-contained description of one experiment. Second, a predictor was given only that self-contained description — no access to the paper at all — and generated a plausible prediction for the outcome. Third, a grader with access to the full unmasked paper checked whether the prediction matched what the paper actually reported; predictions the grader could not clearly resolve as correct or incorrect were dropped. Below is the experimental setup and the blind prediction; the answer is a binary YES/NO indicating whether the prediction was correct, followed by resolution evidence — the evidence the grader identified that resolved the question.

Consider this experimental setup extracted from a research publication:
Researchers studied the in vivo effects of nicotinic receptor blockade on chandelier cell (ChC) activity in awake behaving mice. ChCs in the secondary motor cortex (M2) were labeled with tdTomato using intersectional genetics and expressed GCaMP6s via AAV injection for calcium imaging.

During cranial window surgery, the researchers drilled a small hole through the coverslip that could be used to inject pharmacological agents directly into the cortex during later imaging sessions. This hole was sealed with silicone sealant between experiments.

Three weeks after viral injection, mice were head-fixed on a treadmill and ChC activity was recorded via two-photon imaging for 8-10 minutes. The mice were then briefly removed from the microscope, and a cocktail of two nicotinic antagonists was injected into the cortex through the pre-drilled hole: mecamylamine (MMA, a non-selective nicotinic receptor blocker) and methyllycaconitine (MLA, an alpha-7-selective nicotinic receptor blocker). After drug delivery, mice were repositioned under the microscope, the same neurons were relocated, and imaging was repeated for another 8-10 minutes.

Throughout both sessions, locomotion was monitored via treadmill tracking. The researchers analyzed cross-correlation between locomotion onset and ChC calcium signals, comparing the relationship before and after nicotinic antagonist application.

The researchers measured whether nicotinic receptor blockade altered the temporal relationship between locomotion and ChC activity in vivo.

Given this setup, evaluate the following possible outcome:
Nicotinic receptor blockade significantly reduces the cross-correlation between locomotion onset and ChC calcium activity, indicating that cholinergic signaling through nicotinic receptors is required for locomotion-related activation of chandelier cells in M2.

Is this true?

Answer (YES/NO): YES